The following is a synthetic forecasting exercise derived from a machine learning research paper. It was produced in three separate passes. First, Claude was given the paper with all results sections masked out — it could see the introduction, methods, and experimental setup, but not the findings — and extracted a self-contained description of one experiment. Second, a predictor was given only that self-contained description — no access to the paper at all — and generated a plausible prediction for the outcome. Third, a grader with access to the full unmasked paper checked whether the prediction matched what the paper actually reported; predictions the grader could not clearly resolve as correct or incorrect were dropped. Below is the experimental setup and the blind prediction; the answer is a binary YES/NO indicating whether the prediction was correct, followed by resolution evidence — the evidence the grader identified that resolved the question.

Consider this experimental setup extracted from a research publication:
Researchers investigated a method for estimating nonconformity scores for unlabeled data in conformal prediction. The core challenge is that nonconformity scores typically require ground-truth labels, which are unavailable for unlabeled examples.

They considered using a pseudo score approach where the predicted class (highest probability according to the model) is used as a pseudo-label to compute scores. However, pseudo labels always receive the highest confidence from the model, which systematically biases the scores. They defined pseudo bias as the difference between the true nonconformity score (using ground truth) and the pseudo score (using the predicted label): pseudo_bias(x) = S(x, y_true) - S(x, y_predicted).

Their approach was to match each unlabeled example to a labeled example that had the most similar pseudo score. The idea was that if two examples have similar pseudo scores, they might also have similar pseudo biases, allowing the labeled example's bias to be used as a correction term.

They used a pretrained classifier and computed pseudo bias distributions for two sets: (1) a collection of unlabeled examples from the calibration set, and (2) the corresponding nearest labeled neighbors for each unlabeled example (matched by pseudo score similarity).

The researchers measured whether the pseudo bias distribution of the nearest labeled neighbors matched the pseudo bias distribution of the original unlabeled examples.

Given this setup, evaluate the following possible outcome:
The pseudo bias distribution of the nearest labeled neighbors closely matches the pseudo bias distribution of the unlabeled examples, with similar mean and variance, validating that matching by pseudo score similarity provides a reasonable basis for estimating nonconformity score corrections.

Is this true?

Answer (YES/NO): YES